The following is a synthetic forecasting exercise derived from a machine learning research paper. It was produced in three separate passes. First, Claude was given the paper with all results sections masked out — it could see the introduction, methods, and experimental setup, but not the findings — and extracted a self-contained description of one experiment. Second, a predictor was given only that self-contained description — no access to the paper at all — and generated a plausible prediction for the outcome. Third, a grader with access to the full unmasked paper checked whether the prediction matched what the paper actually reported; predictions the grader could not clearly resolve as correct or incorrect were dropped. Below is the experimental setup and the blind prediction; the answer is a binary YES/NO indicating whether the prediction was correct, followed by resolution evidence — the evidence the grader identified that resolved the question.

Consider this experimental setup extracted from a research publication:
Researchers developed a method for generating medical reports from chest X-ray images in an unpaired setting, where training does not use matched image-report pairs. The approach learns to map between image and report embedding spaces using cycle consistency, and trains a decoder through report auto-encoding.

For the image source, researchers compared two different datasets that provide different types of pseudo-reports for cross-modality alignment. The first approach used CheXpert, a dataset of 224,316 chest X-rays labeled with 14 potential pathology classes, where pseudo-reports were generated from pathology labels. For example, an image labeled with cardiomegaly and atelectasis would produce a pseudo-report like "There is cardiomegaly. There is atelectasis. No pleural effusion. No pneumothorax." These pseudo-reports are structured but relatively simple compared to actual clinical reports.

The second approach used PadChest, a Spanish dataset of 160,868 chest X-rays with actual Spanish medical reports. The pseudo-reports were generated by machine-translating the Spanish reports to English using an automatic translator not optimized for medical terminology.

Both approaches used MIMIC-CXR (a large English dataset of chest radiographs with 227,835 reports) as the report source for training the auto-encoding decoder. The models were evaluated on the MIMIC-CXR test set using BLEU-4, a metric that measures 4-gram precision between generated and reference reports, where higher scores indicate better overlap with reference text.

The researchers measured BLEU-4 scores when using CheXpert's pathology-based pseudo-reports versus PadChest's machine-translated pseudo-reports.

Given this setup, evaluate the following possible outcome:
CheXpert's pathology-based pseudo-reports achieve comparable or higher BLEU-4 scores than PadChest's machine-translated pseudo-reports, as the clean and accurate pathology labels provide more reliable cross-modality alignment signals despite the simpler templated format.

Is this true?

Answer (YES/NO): NO